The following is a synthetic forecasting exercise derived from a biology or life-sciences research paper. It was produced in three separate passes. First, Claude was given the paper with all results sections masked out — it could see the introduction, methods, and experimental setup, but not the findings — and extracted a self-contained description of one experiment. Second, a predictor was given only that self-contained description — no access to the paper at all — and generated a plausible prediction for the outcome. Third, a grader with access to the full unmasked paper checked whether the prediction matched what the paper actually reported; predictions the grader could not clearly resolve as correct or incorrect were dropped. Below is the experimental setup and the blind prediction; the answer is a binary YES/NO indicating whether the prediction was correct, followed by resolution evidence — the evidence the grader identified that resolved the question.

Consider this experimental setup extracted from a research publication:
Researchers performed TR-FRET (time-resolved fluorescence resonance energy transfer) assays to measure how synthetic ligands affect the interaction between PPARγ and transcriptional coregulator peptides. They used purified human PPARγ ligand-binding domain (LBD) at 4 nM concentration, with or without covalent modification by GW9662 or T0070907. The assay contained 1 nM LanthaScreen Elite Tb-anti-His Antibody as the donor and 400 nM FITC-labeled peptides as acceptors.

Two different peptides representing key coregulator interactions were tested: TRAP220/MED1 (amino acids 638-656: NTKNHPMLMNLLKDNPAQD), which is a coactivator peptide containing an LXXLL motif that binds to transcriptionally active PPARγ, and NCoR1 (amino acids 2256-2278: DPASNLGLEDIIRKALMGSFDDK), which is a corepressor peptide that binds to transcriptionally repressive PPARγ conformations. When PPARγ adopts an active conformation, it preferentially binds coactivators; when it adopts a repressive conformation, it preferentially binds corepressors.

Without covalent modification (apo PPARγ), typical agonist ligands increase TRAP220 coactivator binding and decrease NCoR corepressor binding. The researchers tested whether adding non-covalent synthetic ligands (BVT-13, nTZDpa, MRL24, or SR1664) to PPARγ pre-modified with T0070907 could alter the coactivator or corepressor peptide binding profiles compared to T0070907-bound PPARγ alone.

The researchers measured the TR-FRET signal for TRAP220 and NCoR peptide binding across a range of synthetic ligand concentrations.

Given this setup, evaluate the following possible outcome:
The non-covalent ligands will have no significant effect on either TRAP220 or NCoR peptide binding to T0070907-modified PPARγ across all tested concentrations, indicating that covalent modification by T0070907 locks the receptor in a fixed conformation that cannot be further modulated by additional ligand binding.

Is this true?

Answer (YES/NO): NO